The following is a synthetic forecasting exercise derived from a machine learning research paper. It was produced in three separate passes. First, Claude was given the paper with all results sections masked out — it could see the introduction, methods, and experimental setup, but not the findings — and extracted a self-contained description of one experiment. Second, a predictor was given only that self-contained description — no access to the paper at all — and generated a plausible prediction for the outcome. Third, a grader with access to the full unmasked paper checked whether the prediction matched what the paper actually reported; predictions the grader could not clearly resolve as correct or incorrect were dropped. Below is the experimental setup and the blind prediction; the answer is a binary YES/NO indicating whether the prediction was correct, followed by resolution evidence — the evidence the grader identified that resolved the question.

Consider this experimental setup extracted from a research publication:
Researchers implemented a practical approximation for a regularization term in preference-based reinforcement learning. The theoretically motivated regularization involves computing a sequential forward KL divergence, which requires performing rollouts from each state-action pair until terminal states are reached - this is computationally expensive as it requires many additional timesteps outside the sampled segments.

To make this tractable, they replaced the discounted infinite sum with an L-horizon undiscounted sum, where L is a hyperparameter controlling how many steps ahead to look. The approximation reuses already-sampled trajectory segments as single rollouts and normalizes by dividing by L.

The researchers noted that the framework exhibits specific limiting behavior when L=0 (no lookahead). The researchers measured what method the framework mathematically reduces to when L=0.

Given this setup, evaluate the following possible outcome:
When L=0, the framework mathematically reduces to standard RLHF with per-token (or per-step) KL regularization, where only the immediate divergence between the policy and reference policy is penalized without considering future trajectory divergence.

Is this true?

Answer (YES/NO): NO